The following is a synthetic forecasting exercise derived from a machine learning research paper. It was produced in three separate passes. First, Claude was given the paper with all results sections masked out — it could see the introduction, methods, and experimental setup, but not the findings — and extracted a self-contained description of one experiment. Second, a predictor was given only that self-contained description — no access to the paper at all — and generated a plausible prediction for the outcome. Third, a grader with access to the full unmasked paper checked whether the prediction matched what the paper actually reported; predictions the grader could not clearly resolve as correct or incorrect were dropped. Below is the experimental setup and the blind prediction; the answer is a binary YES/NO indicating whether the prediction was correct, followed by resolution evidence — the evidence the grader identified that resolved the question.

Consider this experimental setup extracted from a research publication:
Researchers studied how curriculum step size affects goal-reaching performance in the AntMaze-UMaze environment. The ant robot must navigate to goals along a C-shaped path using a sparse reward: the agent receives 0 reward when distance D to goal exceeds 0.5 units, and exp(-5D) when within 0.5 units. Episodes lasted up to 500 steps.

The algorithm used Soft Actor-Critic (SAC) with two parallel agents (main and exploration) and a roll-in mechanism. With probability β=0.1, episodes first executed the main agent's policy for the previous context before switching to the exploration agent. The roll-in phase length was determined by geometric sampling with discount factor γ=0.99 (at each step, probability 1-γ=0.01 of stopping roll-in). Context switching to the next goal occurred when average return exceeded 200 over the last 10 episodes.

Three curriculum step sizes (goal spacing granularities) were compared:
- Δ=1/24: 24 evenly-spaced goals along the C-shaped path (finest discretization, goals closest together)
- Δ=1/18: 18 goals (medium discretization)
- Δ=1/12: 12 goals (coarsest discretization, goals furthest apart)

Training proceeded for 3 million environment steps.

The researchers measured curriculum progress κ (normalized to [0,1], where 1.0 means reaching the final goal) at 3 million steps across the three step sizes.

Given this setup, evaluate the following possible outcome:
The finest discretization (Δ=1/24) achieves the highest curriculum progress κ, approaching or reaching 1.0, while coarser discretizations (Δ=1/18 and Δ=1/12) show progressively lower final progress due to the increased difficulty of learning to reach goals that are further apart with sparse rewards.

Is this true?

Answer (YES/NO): YES